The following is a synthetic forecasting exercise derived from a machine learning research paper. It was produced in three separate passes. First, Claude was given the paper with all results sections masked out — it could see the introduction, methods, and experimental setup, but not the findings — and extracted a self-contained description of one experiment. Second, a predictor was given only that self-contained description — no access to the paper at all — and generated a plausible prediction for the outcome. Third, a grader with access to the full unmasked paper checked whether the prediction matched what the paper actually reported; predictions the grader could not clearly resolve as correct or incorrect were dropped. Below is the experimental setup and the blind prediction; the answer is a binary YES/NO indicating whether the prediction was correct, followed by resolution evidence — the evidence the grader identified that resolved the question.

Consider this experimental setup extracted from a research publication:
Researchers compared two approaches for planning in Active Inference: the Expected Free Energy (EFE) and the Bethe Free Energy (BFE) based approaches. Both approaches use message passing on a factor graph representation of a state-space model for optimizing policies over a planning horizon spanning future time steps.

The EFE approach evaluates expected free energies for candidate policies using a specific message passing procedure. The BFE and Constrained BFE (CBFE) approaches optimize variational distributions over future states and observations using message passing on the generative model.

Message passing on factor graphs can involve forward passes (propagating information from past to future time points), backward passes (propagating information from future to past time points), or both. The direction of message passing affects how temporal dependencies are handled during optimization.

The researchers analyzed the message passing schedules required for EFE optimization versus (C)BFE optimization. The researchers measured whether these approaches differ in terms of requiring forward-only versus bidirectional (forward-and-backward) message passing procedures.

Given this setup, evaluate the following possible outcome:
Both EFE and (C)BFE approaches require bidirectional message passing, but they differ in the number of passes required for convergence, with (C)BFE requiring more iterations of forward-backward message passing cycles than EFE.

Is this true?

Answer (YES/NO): NO